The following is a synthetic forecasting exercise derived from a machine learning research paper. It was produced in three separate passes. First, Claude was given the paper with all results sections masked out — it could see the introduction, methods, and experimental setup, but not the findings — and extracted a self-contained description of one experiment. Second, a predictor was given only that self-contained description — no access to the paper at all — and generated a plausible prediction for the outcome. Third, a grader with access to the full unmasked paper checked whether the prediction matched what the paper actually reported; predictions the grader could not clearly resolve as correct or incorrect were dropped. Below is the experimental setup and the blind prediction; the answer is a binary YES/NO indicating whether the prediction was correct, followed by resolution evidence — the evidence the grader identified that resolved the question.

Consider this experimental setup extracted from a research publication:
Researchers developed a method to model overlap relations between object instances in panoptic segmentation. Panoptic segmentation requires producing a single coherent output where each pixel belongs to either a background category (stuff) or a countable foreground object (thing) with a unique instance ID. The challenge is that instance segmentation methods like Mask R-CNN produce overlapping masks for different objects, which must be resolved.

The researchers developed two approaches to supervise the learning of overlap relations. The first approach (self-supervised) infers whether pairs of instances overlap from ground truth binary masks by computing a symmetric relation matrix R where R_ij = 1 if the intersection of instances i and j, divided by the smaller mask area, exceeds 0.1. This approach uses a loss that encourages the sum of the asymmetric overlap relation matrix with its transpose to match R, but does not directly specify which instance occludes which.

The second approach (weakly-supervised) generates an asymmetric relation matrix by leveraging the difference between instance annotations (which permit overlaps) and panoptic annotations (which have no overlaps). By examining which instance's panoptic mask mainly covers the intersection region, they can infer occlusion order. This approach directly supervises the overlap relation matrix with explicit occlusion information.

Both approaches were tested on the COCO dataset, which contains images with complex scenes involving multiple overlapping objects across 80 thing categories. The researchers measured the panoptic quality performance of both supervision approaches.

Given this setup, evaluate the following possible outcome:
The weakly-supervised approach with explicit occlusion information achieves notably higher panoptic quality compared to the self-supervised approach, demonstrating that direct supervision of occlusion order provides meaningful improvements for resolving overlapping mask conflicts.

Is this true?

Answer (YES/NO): NO